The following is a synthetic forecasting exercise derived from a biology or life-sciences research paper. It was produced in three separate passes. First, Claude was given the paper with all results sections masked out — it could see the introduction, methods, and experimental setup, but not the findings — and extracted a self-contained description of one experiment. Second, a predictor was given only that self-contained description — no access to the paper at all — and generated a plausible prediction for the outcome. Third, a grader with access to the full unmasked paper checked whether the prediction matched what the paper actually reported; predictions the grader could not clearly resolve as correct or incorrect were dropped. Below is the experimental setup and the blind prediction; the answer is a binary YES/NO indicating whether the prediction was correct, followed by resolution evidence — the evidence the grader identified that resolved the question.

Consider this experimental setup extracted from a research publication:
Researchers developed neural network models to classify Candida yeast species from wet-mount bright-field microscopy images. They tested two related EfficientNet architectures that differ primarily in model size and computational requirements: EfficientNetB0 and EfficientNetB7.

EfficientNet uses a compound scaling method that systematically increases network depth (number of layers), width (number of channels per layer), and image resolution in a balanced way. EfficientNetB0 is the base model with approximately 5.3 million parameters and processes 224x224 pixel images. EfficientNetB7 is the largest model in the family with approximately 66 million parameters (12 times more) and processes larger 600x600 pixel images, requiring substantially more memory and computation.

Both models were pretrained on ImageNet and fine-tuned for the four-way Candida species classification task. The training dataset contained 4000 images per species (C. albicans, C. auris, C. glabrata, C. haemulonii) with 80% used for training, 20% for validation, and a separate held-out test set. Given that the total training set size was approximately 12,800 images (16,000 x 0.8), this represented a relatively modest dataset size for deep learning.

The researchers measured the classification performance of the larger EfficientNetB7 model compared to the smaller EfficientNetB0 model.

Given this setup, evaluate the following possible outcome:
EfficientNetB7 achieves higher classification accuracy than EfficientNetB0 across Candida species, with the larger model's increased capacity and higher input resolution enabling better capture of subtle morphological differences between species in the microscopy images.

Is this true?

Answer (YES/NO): NO